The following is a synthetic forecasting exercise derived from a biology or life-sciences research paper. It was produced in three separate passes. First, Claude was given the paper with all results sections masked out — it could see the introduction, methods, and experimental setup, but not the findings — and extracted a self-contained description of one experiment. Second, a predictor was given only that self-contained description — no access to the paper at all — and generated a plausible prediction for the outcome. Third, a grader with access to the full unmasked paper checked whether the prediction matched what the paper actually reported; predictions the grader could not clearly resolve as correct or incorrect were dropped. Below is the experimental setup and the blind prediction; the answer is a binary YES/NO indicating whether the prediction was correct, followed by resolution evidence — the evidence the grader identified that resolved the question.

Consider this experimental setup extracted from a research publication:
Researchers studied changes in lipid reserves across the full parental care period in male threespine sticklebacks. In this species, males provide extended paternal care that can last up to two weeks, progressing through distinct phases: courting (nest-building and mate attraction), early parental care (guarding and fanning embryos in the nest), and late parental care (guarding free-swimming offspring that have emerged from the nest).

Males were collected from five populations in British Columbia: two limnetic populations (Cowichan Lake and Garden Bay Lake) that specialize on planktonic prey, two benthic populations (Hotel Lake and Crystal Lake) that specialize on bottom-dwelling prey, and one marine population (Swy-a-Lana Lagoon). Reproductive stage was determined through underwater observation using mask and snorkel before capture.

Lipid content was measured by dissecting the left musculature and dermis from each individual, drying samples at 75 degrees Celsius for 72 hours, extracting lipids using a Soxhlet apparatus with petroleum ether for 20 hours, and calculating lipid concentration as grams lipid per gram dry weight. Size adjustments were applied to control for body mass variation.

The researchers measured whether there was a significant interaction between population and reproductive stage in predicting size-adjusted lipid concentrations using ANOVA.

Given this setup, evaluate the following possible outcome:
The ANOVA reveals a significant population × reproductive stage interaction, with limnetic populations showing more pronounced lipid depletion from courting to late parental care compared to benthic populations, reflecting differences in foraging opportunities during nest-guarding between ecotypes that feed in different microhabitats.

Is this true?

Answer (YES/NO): NO